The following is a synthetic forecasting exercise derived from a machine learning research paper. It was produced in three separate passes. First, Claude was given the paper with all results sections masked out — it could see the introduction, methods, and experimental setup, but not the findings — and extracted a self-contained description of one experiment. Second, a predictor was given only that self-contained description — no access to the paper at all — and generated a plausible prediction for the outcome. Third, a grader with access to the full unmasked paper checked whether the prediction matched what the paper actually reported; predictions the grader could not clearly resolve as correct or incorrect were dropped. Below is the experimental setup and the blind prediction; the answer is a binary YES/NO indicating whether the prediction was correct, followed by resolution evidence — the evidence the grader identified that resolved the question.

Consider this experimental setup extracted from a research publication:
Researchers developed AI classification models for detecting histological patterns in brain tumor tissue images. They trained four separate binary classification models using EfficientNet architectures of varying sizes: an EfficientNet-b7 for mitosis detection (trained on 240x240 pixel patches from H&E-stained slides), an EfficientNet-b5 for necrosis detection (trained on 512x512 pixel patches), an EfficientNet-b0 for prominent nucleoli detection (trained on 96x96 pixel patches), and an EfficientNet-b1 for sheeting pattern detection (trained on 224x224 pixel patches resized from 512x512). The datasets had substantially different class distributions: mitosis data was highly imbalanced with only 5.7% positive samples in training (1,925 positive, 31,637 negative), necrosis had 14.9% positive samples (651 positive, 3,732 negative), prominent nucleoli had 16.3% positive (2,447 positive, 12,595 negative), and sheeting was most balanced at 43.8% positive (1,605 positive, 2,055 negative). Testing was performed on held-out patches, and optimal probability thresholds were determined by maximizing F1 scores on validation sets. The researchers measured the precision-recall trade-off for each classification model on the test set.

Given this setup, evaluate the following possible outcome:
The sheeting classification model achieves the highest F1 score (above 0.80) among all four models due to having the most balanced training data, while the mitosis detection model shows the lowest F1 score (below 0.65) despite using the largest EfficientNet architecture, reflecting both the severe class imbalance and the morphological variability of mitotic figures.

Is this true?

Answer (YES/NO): NO